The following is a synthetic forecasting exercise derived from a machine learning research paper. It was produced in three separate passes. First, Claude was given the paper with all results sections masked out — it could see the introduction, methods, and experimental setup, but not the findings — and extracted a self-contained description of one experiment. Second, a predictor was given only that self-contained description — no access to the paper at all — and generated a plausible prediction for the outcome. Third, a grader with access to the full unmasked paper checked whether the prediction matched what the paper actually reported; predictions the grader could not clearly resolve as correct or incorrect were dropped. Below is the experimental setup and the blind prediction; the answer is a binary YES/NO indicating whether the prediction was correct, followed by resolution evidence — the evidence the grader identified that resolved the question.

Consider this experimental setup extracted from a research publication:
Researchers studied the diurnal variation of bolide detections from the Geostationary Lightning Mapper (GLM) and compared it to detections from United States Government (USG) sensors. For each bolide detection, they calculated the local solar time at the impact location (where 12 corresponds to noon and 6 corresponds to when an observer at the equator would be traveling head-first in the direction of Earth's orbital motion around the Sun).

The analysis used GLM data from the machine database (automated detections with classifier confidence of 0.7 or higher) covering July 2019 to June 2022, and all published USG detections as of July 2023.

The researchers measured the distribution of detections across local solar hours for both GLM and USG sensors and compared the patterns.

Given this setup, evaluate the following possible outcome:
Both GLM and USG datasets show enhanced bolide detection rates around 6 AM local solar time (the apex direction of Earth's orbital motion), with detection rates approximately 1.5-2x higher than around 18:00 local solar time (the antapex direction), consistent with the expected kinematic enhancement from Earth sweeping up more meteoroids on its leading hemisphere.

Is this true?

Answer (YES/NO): NO